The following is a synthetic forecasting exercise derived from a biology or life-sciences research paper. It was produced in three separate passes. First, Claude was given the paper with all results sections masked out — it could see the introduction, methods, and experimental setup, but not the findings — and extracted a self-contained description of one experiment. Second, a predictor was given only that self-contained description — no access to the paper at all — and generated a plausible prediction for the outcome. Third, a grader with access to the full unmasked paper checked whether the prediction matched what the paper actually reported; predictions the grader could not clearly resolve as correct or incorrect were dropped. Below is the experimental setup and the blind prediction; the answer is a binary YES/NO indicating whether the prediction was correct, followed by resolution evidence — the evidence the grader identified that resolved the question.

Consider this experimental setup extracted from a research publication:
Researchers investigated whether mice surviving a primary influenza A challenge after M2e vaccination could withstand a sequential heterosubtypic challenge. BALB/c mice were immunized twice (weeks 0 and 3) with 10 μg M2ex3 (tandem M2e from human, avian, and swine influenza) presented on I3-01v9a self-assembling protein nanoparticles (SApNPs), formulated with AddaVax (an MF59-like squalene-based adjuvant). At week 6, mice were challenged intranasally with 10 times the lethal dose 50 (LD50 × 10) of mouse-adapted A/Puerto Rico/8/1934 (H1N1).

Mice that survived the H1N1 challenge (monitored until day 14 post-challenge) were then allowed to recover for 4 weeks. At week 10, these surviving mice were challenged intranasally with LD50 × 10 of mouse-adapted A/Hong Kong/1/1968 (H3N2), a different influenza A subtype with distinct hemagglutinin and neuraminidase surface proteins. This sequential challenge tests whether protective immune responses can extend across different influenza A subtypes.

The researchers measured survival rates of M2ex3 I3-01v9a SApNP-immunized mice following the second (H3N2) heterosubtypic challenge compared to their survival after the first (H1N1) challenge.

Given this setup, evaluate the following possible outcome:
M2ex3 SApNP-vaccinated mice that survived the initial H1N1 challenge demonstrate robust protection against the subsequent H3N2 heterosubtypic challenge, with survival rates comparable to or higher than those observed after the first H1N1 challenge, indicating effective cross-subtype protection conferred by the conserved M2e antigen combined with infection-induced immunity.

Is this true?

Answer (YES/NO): YES